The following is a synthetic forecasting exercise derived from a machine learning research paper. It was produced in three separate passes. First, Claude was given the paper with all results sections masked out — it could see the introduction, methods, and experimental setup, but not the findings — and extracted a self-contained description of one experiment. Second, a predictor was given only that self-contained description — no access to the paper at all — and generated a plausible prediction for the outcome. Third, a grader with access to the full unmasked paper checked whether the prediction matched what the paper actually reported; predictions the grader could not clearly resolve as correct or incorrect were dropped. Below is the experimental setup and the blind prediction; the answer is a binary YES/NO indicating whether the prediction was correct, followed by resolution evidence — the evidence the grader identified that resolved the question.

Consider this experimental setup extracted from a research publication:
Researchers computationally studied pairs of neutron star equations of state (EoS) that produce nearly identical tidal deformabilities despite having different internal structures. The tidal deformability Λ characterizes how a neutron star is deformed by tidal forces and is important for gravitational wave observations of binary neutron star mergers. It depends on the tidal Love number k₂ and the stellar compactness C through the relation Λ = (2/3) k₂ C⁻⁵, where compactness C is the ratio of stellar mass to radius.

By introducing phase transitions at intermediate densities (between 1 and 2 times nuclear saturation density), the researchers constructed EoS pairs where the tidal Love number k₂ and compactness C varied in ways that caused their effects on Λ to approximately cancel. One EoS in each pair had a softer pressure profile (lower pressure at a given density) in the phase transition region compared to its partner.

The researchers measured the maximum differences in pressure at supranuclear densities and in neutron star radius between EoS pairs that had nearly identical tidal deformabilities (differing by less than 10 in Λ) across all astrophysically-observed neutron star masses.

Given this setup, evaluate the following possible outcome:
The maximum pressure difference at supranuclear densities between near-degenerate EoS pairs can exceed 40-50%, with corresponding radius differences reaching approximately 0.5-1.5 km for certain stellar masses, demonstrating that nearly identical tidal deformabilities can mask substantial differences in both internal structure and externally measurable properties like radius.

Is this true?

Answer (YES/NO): NO